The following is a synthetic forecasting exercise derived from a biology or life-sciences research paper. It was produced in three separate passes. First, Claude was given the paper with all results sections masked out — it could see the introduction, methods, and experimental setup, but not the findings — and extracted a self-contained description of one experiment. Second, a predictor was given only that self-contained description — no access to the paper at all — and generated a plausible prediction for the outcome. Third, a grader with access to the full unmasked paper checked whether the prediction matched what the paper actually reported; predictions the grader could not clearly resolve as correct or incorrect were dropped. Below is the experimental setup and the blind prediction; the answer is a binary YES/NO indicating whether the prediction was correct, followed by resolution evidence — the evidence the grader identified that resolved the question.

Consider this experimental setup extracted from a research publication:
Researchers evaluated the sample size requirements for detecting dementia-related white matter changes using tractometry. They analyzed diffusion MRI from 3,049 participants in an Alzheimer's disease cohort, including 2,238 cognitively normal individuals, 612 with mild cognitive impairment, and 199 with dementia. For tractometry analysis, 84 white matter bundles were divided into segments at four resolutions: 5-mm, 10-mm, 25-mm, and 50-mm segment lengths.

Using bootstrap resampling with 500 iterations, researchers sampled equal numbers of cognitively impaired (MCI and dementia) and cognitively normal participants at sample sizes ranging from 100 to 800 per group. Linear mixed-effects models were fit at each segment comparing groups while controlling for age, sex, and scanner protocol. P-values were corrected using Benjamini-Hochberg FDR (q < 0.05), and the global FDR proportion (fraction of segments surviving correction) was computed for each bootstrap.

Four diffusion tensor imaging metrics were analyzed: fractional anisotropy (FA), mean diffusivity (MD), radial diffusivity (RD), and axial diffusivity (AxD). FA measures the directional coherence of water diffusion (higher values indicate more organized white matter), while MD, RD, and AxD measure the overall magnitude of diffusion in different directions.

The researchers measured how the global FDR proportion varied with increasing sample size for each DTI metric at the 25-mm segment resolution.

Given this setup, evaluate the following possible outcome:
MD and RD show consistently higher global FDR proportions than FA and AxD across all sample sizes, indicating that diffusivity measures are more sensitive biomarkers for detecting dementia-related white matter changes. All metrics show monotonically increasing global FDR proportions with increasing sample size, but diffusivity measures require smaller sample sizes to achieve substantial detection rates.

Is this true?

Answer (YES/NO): YES